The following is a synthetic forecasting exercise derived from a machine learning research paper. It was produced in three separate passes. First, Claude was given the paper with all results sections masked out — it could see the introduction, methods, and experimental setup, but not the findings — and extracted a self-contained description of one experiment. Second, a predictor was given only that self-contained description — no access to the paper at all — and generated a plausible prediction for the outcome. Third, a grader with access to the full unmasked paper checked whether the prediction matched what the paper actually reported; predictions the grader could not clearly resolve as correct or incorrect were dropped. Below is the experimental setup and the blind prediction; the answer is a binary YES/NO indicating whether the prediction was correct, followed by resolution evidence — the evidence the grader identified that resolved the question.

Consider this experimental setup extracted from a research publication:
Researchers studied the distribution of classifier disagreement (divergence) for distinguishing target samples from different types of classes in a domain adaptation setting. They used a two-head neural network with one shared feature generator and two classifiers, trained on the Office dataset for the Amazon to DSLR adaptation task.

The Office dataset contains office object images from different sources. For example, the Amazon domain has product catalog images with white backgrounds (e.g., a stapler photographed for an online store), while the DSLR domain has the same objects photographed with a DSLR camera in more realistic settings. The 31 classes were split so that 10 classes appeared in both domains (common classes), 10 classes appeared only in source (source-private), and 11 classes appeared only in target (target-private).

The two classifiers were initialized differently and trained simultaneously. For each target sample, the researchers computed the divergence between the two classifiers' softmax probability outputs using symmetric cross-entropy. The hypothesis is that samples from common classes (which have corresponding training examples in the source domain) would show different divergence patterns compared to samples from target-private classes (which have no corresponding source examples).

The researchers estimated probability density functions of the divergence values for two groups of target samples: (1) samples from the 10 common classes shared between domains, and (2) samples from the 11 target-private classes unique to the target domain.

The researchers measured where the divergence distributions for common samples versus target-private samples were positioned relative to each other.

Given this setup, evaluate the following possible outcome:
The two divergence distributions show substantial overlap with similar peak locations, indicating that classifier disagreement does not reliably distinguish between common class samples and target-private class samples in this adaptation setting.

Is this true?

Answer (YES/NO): NO